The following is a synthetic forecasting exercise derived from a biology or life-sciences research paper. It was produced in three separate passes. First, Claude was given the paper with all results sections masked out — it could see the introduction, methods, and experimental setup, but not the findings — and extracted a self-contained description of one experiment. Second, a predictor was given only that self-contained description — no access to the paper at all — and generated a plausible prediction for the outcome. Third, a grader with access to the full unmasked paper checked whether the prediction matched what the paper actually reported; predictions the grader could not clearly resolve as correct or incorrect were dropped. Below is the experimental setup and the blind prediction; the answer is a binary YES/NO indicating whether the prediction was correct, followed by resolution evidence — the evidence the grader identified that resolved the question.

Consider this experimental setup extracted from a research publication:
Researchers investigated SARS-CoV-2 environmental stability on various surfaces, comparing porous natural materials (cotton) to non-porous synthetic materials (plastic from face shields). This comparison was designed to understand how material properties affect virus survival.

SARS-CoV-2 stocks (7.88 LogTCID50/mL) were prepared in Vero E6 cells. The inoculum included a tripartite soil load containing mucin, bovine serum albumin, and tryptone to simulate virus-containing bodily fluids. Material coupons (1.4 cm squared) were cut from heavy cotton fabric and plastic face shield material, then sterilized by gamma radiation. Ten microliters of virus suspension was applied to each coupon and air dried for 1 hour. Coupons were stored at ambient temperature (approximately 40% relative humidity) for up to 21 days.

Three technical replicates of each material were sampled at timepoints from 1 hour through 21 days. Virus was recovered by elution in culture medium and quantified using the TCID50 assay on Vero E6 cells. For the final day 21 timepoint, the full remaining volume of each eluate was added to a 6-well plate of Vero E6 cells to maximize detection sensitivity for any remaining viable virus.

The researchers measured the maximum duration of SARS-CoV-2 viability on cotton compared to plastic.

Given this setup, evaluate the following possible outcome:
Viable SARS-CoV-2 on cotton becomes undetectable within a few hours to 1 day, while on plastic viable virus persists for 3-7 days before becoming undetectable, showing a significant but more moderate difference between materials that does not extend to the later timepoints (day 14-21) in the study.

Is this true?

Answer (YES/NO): NO